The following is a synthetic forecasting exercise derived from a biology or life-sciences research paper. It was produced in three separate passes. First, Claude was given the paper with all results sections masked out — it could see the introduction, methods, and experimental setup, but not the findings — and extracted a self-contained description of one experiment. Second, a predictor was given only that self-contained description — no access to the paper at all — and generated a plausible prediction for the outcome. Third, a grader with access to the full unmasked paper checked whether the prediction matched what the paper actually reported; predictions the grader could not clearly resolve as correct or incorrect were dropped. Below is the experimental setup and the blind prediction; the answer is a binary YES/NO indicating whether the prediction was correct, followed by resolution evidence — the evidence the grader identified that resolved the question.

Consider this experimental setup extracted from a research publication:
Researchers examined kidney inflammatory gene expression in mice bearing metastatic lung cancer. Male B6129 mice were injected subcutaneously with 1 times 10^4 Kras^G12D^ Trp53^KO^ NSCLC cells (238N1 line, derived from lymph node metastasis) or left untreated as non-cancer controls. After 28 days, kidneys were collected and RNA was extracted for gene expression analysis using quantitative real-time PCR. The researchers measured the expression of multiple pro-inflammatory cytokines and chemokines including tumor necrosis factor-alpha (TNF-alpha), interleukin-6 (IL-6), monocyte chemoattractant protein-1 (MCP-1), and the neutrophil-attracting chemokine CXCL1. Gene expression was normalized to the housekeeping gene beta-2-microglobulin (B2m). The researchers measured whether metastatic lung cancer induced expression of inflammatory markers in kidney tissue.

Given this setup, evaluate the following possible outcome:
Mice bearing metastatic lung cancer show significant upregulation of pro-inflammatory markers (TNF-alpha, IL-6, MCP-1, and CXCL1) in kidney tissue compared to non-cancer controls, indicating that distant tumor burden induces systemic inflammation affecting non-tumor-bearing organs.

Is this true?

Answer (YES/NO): YES